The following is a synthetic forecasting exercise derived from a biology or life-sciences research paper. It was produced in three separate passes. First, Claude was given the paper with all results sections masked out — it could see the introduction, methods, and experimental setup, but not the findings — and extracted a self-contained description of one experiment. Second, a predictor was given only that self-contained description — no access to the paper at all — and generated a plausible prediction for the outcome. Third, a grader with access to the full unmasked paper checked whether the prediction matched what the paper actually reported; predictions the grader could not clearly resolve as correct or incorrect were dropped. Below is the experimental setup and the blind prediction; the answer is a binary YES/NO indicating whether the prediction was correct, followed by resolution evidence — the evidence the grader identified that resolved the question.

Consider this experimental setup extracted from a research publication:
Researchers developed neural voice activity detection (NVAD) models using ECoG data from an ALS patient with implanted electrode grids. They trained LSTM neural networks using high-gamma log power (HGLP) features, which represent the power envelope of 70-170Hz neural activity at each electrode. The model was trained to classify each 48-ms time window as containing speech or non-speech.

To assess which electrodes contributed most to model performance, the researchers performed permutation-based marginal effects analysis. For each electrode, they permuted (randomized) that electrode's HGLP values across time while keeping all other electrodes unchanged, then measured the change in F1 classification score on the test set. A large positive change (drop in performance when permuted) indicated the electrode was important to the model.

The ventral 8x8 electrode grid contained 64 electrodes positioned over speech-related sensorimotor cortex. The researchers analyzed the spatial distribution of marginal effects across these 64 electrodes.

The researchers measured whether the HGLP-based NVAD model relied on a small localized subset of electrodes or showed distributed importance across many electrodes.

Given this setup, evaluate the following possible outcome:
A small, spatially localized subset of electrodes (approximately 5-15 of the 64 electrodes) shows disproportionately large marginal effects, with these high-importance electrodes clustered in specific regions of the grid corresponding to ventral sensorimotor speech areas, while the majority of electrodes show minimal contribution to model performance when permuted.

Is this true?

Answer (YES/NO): NO